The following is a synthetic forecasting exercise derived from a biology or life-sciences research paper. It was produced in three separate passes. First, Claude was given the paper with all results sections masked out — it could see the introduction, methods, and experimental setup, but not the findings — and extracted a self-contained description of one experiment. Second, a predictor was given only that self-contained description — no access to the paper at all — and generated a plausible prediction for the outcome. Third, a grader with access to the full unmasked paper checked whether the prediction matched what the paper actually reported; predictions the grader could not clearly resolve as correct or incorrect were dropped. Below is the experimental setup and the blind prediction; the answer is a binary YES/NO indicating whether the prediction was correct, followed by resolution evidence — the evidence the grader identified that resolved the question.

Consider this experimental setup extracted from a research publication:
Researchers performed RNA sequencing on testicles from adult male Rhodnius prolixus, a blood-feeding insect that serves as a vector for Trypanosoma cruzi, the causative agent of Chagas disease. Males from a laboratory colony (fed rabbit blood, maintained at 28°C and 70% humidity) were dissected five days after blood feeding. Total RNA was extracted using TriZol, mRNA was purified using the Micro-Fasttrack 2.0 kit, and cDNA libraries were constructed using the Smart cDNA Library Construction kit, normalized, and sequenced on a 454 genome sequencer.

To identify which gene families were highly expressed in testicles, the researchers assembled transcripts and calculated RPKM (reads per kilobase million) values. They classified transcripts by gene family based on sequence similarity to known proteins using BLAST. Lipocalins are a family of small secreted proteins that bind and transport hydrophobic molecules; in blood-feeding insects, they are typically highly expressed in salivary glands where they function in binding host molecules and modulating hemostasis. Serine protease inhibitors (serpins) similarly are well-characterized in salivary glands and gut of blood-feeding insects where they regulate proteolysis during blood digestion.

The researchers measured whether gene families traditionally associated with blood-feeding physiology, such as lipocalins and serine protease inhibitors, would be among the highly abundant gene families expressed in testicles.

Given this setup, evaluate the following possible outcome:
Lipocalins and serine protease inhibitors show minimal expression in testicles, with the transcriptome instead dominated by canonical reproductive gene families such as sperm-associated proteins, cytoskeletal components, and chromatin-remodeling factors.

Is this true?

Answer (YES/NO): NO